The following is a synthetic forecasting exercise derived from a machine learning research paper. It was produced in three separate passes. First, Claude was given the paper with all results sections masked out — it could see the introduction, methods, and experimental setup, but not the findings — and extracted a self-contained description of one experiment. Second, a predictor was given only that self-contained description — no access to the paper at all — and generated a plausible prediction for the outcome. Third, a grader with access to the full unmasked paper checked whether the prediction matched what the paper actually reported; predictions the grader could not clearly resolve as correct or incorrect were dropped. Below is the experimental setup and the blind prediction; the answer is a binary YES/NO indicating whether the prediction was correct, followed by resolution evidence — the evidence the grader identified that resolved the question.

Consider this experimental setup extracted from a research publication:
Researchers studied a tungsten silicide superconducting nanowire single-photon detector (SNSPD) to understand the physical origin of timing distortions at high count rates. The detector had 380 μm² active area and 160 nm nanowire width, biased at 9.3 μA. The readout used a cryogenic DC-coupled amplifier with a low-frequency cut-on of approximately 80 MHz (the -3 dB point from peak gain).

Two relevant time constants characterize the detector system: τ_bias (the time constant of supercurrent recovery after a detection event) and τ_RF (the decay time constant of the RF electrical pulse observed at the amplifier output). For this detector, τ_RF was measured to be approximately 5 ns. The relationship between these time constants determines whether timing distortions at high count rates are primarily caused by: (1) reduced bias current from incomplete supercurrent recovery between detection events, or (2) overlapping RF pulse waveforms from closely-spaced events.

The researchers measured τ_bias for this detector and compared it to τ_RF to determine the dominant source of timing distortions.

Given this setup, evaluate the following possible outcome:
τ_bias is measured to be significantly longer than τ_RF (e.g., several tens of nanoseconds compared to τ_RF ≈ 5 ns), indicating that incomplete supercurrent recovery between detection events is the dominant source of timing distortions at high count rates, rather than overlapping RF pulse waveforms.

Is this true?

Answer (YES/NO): YES